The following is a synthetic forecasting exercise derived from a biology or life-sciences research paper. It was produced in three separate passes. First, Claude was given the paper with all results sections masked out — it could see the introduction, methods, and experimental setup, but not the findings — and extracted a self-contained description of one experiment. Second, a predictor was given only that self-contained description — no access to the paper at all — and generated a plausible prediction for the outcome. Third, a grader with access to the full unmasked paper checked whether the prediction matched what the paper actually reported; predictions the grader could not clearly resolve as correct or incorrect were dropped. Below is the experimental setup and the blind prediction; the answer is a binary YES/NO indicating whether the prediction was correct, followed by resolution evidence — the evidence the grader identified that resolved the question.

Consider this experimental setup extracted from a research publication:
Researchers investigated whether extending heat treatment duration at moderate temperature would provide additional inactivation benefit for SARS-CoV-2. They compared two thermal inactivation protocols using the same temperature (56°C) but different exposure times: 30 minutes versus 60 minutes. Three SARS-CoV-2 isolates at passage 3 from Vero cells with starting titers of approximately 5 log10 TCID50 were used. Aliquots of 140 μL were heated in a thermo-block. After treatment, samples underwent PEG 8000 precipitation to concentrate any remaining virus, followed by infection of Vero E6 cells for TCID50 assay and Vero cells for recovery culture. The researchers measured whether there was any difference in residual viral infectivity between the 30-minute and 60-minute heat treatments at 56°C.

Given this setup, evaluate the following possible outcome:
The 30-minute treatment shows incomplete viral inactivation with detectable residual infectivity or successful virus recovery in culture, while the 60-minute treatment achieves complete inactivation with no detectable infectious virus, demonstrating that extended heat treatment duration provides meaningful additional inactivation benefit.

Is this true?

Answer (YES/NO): NO